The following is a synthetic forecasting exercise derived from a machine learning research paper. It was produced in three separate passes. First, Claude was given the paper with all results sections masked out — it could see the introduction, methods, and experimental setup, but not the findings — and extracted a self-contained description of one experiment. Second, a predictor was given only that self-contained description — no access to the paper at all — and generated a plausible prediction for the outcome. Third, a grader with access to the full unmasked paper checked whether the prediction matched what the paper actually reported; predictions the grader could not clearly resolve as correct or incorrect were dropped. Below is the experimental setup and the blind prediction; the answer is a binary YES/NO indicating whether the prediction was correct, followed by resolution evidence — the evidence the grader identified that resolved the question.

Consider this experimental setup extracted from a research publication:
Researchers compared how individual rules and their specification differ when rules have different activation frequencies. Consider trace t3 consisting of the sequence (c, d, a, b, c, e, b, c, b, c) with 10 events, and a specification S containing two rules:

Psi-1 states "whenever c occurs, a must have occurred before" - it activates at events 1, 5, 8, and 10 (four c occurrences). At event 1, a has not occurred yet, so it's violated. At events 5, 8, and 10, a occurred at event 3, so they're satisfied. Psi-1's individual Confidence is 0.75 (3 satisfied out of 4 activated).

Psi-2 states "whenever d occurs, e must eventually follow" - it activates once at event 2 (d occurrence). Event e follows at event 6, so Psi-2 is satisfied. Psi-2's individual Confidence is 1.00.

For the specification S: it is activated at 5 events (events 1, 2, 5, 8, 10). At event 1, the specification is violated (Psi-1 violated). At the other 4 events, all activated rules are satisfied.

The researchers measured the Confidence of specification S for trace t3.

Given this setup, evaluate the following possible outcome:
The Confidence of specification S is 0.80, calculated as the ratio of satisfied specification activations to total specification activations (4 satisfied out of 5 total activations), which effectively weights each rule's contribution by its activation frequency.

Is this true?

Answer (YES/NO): YES